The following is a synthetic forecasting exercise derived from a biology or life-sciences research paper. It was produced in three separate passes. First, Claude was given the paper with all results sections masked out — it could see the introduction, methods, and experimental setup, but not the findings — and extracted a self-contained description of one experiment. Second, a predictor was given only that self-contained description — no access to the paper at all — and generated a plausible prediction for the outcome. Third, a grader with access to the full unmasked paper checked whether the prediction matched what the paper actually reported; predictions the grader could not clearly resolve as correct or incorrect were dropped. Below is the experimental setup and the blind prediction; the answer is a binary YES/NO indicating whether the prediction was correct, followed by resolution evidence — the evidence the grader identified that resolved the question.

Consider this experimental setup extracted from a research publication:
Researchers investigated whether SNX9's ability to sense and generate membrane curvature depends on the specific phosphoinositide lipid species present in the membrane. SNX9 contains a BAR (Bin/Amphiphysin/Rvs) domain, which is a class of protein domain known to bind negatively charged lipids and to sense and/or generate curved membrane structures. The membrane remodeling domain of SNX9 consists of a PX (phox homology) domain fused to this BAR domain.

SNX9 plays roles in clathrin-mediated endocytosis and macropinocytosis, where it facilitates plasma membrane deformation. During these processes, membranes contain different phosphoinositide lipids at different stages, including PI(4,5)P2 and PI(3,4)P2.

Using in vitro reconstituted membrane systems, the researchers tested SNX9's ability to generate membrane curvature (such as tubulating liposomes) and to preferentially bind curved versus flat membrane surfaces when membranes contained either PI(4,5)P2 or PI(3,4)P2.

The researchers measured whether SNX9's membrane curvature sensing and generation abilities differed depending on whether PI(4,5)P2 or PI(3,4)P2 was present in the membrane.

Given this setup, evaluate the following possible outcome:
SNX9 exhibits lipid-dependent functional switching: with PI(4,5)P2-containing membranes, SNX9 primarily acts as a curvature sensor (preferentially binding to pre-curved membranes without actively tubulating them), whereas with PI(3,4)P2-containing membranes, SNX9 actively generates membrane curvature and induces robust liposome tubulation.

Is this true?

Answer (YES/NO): NO